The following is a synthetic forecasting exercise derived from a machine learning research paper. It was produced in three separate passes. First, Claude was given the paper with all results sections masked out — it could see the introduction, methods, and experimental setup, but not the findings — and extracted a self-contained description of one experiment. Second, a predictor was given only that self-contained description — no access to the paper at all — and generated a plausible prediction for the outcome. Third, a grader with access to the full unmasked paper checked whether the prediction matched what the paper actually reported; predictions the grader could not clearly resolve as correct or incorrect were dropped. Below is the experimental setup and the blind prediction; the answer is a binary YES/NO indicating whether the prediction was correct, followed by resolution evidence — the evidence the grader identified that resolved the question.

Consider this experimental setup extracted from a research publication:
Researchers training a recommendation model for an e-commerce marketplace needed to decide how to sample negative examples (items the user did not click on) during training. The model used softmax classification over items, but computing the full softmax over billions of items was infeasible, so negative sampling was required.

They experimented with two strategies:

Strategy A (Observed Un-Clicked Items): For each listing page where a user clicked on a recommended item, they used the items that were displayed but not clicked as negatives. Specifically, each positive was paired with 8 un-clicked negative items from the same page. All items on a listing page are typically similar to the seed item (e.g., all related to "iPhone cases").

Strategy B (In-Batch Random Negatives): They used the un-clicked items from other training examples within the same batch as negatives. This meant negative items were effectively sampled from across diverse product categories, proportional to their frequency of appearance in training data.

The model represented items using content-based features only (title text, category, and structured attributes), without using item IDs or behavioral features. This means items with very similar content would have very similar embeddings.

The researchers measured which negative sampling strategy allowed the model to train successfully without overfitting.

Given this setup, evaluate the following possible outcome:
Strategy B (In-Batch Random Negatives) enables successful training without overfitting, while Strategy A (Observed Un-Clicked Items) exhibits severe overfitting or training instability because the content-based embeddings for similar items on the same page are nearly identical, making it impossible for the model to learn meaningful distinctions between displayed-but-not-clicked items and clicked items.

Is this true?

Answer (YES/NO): YES